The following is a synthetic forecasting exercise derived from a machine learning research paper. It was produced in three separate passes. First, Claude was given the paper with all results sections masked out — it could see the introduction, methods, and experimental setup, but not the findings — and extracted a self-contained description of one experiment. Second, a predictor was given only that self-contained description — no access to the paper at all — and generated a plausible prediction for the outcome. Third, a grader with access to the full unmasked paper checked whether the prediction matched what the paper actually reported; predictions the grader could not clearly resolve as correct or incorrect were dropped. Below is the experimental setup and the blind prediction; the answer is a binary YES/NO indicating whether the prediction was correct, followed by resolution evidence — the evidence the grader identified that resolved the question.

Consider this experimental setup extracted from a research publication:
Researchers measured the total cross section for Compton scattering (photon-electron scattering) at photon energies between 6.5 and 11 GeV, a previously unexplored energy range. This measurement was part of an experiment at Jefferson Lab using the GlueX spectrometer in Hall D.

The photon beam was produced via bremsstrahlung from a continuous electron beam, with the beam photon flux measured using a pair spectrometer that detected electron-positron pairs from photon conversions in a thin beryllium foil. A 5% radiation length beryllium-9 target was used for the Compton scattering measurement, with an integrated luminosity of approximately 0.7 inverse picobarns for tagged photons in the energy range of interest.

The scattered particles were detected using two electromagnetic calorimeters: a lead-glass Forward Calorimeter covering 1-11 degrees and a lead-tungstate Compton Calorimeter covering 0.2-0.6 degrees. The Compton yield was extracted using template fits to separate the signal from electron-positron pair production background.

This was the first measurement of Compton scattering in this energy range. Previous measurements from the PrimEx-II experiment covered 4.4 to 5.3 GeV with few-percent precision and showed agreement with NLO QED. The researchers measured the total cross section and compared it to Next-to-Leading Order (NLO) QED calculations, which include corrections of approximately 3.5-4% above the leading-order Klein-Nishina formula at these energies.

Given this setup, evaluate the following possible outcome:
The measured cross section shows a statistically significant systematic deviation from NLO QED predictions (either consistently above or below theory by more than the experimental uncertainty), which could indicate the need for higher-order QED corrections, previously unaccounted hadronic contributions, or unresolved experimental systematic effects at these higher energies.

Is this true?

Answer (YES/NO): NO